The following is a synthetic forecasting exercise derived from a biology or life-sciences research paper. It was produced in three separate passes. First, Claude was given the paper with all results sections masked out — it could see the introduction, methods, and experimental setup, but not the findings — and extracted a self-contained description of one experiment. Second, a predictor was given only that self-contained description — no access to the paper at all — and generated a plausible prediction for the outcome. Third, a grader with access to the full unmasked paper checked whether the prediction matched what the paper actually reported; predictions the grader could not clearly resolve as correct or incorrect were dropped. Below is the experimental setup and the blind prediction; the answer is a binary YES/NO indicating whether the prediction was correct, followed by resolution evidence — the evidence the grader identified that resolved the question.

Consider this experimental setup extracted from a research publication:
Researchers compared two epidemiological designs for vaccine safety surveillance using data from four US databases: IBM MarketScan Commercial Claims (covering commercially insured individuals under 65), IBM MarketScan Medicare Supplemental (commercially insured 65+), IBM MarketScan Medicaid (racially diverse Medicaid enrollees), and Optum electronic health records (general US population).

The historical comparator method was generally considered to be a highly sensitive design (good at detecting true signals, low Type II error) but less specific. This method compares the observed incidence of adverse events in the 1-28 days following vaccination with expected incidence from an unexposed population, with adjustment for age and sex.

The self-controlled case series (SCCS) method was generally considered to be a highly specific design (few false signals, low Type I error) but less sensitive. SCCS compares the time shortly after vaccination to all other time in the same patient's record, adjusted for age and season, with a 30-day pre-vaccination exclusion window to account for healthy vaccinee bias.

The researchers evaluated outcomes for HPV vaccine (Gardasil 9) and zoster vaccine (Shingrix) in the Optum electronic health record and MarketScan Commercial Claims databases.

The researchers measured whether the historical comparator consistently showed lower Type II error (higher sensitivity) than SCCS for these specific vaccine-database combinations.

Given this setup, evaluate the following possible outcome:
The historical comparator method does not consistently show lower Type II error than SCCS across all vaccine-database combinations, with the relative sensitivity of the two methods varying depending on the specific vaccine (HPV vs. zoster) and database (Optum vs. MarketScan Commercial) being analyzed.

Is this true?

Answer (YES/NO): YES